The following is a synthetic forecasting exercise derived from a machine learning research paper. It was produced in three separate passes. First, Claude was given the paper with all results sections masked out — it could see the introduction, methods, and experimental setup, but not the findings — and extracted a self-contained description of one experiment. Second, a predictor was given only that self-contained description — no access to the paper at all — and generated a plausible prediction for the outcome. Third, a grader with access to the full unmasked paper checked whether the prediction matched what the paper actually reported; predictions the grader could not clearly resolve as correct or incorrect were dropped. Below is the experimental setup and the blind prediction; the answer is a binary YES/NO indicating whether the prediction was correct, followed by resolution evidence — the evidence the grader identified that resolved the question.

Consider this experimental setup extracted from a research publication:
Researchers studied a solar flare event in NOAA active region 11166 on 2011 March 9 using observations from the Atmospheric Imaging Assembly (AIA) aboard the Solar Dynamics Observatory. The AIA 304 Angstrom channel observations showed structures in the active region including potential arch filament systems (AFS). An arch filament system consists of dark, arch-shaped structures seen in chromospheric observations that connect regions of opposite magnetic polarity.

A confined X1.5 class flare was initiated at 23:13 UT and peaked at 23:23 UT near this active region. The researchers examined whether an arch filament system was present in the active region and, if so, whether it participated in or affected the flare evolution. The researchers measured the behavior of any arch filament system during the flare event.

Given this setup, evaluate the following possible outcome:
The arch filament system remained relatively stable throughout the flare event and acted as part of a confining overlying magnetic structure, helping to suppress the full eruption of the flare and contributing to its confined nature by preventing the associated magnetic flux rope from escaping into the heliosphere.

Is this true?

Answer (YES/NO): NO